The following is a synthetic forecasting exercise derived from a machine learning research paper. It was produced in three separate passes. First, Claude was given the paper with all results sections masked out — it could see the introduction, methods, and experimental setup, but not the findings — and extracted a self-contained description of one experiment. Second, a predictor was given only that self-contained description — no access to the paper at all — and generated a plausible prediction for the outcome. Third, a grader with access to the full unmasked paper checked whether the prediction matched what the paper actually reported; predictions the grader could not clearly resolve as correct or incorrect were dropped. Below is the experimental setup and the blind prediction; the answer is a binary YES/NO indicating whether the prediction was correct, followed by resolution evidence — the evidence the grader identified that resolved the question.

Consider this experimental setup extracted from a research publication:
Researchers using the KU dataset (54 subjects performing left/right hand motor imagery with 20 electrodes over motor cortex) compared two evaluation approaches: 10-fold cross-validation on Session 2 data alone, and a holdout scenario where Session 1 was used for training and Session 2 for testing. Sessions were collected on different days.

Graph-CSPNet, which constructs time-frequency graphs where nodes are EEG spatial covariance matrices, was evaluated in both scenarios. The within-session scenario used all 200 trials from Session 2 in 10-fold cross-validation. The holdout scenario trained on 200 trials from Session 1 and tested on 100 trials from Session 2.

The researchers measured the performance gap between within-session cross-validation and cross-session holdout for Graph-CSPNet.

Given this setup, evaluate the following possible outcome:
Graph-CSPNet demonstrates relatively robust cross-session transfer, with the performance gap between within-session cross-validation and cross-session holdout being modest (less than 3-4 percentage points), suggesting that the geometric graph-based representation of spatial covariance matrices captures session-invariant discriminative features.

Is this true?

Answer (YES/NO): NO